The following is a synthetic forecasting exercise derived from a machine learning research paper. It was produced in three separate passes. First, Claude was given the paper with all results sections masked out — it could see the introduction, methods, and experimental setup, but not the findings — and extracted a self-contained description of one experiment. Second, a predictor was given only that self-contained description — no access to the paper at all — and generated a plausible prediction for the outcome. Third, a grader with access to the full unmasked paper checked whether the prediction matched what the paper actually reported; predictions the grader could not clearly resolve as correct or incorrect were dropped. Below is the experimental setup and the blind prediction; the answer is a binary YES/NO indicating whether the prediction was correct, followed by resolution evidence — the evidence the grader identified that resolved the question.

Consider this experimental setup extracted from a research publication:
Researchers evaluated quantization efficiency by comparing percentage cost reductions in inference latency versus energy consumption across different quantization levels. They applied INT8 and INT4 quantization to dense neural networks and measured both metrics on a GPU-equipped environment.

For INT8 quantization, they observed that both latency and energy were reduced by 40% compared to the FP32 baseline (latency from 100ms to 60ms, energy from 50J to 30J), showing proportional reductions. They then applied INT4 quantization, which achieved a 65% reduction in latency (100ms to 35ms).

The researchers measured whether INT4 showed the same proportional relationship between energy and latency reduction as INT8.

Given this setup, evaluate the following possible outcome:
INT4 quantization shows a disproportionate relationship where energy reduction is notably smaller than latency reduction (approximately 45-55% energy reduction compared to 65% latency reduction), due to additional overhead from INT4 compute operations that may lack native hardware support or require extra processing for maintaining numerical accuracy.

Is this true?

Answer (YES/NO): NO